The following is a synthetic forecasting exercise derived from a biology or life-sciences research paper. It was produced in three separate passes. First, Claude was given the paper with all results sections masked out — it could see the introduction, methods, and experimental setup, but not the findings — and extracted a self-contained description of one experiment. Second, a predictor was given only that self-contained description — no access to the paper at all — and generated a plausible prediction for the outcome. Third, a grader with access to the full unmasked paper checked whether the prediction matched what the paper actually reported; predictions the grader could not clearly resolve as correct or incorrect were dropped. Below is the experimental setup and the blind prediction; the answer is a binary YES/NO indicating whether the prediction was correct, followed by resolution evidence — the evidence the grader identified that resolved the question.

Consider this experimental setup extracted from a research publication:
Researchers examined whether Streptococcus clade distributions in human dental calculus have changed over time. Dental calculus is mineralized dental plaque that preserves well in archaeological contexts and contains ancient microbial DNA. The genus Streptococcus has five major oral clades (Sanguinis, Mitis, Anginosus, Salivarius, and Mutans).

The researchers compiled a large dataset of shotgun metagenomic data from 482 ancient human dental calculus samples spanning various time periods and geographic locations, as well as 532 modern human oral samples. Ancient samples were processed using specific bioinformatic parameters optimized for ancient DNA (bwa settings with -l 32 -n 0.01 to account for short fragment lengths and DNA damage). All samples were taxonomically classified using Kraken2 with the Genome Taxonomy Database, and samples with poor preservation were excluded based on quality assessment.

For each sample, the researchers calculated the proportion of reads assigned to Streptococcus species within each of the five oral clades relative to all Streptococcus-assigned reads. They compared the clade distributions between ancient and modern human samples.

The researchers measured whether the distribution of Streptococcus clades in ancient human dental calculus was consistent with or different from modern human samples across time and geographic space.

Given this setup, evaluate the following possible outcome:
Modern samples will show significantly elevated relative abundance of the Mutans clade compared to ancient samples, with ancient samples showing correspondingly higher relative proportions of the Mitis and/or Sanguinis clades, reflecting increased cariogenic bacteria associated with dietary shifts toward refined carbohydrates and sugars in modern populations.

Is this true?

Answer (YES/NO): NO